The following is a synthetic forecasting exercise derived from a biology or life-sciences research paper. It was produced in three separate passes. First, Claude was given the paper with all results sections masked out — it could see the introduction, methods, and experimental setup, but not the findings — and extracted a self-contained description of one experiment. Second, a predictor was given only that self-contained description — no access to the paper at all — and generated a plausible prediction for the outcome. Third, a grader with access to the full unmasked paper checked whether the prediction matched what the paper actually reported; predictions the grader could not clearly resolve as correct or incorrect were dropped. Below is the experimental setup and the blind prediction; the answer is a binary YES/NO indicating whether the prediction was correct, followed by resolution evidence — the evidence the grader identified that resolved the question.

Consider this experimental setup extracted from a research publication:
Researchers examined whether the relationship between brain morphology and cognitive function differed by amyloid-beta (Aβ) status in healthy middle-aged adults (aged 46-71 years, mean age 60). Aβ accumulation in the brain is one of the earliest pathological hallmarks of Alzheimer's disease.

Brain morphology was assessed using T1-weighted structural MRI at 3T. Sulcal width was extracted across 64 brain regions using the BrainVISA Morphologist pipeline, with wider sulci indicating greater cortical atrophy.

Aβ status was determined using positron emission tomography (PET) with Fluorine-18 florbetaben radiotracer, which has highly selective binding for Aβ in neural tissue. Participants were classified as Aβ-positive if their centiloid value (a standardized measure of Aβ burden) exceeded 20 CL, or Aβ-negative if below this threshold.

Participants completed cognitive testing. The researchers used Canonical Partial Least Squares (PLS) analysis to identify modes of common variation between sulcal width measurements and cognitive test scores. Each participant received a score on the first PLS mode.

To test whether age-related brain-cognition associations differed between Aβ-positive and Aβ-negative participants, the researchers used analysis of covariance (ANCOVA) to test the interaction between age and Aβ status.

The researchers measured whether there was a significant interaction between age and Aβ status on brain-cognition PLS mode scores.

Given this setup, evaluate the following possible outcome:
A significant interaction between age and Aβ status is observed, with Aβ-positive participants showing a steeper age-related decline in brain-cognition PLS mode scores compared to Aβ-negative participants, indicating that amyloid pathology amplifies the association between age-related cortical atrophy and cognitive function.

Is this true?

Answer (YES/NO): NO